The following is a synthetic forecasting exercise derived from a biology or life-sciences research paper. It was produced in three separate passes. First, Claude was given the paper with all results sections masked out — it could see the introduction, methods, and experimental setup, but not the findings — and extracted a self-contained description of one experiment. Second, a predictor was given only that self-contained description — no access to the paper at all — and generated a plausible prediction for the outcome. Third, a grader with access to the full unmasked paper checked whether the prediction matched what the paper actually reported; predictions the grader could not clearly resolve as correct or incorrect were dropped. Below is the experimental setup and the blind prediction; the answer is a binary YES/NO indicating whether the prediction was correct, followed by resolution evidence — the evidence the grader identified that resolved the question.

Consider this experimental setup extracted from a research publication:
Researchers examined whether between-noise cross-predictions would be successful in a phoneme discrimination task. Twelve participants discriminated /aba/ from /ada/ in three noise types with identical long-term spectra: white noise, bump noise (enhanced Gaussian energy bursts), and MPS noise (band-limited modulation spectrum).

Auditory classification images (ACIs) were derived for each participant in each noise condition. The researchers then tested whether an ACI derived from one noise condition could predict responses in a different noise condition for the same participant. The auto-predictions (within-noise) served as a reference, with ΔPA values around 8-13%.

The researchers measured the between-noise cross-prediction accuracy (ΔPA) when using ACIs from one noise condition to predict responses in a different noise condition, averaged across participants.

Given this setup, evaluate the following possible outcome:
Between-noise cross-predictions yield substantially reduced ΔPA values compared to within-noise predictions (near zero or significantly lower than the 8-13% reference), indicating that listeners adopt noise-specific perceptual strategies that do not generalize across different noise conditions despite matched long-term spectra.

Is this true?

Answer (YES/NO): YES